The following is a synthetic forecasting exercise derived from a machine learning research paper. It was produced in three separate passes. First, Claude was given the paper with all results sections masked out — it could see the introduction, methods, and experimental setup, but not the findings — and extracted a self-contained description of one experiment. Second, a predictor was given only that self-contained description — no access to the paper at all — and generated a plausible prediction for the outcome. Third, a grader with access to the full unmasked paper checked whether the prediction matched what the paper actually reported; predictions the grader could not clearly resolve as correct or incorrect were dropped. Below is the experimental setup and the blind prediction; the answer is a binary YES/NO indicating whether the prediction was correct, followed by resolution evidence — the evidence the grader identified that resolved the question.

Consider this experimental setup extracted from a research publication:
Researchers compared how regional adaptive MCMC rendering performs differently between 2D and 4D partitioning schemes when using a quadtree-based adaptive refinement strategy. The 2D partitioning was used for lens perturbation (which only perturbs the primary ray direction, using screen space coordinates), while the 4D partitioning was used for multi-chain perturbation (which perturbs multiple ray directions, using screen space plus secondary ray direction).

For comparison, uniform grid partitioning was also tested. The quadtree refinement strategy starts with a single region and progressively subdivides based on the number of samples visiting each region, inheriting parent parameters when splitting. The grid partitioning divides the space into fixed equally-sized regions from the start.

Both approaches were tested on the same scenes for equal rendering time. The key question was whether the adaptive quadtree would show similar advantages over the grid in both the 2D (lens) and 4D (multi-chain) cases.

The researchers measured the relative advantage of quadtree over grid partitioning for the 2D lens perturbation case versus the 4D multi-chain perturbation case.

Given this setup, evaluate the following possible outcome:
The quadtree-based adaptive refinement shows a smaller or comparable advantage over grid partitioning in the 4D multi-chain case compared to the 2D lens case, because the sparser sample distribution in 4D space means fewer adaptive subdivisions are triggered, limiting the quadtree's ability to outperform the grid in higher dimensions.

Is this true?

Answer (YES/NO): NO